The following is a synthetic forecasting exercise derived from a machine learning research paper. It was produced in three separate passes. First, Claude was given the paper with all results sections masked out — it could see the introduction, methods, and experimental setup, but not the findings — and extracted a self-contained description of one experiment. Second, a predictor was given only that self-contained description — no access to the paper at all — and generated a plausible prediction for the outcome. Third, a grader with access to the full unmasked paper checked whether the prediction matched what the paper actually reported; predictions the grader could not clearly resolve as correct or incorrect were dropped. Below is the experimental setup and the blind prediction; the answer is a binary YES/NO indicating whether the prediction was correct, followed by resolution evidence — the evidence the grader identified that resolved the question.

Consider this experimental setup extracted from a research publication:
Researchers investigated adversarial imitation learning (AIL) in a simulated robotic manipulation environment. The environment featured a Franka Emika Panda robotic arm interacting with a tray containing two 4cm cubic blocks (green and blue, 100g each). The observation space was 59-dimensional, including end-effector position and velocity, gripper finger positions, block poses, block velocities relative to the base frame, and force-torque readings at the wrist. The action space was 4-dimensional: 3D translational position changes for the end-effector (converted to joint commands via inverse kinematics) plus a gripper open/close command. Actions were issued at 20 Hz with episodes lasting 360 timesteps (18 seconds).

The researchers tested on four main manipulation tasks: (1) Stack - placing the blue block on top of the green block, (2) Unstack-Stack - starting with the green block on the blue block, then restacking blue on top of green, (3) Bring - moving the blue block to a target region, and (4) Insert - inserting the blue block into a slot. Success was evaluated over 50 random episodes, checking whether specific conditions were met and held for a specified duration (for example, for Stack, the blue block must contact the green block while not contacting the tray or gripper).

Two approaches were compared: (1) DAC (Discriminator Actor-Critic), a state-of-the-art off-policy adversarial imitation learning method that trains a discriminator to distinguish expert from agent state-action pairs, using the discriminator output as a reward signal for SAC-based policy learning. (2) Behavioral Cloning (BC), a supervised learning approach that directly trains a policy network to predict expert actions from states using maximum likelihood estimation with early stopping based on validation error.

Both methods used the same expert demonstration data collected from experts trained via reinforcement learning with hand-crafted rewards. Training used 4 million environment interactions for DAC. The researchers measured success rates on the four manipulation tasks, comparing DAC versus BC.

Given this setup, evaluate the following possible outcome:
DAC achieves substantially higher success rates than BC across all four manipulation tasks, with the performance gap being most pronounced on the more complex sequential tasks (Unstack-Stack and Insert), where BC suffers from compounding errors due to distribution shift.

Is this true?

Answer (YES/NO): NO